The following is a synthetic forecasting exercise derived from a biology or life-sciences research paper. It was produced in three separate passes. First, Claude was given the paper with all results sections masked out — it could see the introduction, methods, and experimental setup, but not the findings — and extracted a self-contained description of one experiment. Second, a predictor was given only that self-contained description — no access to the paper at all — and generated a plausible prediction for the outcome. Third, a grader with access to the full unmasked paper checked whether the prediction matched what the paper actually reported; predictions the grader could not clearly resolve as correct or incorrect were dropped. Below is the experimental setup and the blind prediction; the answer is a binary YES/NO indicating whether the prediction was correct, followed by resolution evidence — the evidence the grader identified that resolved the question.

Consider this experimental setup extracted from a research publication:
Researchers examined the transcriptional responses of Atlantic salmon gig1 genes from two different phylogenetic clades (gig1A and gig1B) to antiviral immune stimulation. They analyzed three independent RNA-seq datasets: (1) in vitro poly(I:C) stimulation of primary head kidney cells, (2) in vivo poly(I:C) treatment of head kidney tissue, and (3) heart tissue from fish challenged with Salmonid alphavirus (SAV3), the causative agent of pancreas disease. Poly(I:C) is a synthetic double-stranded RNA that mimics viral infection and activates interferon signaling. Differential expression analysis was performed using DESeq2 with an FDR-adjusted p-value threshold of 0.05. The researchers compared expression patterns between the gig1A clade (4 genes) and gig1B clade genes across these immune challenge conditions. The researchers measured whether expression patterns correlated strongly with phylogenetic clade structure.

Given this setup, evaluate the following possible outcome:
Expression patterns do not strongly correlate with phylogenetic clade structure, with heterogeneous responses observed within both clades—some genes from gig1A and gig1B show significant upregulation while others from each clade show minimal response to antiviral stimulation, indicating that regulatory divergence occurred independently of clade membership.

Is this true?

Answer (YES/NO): YES